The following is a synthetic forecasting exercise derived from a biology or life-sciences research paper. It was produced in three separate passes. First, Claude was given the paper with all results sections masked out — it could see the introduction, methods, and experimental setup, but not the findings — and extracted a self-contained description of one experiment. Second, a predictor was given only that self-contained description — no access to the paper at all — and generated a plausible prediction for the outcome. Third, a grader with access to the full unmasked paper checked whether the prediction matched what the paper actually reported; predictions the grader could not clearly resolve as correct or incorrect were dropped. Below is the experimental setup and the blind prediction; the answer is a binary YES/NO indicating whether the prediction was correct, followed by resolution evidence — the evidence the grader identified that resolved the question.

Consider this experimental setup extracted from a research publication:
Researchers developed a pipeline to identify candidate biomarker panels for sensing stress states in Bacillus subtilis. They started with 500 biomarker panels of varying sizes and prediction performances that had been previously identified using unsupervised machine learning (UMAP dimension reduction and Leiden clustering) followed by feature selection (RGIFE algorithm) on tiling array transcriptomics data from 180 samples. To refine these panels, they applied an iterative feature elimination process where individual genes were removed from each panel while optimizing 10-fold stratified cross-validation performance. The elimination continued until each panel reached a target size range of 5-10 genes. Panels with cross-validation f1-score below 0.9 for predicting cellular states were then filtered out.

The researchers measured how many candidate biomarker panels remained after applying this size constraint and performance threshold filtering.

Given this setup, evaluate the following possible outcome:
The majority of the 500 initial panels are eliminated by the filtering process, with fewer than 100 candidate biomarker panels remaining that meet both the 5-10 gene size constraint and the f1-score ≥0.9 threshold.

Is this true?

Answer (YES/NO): NO